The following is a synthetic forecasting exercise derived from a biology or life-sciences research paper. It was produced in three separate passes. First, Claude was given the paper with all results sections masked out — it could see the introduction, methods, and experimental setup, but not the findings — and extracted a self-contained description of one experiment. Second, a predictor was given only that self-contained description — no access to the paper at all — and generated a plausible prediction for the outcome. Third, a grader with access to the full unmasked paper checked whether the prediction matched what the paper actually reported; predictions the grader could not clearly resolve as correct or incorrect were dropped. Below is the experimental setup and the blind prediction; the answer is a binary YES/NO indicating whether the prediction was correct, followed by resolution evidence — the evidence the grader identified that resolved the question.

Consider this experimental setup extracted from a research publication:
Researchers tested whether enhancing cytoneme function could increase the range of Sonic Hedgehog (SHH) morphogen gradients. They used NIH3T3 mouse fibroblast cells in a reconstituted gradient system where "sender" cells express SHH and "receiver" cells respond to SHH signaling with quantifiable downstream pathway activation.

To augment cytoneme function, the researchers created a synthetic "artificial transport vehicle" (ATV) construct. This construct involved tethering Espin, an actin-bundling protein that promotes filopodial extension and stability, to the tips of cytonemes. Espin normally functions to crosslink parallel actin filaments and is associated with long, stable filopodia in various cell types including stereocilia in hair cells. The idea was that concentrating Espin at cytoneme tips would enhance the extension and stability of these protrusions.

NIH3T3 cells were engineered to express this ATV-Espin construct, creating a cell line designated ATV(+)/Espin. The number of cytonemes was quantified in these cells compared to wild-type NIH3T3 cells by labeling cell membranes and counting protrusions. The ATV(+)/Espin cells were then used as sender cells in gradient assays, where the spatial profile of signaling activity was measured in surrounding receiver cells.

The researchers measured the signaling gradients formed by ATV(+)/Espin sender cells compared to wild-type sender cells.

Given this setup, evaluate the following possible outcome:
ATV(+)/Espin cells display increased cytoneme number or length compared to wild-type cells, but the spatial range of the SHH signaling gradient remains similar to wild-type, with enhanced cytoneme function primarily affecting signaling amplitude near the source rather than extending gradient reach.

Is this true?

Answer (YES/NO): NO